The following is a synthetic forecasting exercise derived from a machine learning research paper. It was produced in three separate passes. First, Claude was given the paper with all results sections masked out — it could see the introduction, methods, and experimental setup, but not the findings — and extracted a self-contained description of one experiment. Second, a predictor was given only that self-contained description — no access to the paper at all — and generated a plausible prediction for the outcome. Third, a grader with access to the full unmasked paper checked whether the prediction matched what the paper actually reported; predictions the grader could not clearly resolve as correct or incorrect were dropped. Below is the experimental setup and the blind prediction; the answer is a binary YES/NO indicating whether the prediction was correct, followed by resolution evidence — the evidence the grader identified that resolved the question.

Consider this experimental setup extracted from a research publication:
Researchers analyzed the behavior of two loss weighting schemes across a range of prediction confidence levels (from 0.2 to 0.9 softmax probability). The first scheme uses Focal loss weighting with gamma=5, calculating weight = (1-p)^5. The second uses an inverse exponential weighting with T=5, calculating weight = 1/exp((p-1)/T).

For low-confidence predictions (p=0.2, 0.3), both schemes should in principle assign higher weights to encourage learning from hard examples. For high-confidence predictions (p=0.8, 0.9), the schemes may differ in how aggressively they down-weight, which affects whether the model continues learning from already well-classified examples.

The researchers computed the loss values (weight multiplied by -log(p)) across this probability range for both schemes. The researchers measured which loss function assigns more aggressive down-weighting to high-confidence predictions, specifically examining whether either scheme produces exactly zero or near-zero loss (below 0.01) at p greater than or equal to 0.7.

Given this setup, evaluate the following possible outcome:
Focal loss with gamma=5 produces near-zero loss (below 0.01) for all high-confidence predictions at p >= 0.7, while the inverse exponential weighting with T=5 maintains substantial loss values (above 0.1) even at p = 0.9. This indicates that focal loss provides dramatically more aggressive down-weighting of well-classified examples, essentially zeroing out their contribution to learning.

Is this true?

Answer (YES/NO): NO